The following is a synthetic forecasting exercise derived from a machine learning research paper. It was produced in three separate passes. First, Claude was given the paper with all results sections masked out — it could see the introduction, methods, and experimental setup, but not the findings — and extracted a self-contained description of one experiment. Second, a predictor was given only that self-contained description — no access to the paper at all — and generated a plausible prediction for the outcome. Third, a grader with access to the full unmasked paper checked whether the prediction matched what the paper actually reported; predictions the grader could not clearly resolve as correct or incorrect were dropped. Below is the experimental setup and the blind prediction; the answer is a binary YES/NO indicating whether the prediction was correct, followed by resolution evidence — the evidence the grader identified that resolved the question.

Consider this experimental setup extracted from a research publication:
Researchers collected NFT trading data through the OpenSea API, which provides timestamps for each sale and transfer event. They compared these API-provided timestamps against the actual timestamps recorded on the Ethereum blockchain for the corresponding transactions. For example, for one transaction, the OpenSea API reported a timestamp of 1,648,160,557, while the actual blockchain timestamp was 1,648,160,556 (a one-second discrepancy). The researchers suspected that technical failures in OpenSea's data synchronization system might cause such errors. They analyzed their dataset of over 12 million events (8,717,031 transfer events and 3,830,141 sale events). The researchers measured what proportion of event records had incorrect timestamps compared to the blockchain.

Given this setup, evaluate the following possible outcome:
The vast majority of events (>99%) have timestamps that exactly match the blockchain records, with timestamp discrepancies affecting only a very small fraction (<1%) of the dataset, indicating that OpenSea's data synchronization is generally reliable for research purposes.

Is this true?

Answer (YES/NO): YES